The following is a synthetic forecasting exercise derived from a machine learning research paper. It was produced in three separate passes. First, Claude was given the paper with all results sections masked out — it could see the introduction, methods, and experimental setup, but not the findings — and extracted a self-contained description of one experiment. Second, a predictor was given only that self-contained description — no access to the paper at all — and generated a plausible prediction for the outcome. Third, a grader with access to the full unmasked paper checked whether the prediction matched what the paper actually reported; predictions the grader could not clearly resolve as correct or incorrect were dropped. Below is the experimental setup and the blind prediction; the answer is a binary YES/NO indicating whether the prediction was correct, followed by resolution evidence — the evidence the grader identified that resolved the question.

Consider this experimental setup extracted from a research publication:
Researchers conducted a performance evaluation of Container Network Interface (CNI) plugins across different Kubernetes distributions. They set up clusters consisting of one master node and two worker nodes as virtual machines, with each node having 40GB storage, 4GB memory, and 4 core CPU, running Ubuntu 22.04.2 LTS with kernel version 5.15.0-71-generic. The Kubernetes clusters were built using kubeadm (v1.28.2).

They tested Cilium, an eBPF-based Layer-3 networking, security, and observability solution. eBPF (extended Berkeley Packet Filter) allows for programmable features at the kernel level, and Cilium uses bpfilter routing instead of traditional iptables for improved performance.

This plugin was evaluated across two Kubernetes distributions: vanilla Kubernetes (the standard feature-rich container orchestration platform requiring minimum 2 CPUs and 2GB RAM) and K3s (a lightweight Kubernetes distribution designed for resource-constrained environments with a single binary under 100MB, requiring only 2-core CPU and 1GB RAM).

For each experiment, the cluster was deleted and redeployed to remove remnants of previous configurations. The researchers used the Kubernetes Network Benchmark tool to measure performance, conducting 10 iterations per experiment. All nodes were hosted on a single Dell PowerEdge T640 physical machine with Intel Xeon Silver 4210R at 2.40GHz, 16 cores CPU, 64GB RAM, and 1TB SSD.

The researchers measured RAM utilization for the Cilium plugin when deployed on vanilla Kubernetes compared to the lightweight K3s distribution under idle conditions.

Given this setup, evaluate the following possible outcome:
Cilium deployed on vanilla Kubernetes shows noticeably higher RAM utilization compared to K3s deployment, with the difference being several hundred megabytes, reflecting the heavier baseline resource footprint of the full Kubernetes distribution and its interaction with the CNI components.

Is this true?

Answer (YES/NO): NO